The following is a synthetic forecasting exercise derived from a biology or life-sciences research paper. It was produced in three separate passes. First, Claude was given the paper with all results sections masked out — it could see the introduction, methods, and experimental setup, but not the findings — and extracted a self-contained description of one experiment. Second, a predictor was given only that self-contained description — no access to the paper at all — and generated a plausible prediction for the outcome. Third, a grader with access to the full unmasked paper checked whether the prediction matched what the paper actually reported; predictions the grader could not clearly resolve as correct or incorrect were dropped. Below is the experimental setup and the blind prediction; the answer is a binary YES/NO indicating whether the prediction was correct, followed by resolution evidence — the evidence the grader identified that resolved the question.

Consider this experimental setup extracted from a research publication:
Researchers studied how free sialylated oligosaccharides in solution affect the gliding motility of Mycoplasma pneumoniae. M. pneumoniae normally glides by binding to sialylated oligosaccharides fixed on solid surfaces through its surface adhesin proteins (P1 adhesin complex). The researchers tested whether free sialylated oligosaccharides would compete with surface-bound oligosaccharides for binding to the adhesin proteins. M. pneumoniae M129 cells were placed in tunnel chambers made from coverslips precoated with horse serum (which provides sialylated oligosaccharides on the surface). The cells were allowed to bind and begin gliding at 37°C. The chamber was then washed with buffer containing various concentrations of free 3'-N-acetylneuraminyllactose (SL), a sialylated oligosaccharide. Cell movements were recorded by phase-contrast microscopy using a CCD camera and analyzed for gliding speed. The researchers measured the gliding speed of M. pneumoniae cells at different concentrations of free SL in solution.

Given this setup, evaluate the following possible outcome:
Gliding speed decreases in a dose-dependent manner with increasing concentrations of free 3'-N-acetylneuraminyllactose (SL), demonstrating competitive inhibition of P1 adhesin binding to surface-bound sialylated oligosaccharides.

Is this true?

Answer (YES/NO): YES